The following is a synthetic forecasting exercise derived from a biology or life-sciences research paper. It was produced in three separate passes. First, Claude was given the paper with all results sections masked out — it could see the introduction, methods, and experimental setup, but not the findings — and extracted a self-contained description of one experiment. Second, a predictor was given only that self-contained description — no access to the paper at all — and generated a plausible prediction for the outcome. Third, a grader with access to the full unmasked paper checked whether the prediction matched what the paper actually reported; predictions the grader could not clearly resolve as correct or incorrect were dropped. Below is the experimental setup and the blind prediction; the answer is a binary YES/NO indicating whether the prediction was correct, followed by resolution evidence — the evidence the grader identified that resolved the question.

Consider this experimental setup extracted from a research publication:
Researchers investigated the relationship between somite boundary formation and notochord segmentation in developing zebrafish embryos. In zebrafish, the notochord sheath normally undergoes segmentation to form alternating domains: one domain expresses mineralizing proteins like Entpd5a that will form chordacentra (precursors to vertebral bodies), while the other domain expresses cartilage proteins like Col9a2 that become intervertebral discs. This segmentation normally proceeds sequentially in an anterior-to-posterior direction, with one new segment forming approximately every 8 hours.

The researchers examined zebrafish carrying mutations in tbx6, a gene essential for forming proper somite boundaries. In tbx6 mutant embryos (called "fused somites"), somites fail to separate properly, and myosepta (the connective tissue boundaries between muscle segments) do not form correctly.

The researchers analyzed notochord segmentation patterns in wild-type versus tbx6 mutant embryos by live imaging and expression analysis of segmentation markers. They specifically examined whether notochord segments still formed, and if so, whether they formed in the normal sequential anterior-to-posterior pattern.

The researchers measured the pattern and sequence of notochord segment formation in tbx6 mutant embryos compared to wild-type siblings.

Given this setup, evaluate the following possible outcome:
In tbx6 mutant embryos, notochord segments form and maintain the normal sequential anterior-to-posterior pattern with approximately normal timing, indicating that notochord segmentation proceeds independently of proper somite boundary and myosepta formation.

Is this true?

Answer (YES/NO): NO